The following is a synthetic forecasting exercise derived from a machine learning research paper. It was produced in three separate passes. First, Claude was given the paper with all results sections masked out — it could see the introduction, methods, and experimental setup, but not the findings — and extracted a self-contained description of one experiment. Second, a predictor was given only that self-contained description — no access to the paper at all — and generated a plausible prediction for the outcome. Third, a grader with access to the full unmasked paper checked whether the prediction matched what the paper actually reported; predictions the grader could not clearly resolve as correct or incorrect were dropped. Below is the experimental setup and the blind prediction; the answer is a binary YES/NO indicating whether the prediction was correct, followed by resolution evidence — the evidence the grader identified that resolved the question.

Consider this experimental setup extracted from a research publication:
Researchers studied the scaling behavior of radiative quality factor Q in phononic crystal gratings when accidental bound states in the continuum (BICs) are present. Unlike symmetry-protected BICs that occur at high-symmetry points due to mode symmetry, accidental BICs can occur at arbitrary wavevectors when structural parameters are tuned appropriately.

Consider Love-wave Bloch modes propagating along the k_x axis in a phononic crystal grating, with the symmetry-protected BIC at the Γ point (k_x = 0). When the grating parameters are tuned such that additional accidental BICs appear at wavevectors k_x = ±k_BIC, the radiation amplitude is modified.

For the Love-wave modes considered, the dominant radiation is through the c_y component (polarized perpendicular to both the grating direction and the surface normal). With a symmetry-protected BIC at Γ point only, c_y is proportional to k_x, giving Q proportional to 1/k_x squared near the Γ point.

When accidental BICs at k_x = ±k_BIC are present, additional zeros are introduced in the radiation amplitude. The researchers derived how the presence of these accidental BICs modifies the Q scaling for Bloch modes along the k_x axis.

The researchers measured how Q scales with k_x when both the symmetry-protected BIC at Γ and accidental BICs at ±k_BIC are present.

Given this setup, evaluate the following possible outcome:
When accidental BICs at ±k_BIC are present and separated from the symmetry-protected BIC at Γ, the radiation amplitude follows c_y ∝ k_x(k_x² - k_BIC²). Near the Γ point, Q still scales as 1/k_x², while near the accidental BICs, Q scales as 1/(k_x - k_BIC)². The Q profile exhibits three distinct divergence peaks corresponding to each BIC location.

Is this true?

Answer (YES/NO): YES